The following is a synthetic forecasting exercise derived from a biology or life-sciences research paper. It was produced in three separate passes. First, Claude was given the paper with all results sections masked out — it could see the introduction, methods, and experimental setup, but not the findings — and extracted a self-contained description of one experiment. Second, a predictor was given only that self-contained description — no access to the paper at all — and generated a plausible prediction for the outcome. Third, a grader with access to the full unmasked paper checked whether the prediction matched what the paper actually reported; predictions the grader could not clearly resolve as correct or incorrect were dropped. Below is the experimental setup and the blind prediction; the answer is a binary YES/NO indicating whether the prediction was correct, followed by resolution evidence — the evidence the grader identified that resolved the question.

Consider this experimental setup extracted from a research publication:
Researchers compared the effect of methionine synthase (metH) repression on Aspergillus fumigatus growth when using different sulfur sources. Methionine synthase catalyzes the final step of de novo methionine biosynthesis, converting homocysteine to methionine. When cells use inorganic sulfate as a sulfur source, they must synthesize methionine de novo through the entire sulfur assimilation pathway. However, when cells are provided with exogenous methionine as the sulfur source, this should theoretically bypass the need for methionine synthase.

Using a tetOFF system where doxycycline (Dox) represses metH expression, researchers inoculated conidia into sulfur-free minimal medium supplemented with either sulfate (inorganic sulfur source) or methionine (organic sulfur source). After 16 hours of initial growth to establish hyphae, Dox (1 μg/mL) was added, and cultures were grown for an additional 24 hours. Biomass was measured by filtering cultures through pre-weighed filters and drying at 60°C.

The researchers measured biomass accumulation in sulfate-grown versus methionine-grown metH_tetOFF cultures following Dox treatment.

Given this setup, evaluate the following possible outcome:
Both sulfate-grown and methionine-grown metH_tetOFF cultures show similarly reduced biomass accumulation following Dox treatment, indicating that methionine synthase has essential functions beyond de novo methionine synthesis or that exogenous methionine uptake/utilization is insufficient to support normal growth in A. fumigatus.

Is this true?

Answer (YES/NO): NO